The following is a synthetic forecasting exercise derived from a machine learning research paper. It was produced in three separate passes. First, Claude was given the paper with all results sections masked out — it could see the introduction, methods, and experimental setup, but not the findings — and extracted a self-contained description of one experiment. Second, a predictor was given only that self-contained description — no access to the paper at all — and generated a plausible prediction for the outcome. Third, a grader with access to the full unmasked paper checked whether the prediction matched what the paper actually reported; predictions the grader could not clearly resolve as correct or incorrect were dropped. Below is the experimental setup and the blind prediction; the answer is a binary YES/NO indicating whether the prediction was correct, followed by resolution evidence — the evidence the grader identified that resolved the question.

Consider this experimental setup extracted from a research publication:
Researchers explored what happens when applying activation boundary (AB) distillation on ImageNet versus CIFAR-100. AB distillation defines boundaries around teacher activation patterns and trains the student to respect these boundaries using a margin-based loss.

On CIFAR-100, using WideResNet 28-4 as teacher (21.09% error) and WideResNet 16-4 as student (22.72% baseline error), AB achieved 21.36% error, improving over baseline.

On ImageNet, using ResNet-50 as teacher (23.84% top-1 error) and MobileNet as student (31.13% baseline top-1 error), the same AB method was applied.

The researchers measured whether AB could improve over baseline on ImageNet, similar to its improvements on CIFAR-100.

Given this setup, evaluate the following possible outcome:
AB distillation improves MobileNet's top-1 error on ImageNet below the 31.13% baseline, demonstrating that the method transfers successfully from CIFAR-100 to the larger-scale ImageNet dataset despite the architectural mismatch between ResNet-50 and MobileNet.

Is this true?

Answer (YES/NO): NO